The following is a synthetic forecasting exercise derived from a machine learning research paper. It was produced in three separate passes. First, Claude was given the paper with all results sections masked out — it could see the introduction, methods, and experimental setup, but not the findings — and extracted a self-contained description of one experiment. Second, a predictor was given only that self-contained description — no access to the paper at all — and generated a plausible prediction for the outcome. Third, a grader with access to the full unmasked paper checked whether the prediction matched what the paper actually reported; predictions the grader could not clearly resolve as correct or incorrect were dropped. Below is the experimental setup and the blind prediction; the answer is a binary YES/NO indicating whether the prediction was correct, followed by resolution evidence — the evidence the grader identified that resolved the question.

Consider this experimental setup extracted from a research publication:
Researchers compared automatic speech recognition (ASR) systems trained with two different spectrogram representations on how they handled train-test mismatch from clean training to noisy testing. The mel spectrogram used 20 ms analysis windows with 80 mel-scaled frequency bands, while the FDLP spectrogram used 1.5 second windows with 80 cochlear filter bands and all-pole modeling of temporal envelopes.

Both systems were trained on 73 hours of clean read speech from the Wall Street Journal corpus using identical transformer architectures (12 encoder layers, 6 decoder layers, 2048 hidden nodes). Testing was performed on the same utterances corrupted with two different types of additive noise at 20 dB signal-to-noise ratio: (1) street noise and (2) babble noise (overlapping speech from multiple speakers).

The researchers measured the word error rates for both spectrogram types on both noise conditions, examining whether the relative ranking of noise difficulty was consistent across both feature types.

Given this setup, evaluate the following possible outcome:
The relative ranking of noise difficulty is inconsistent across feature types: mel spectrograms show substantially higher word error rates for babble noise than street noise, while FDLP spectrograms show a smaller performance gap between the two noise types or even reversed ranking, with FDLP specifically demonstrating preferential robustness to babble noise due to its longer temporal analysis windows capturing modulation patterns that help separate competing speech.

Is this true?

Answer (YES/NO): NO